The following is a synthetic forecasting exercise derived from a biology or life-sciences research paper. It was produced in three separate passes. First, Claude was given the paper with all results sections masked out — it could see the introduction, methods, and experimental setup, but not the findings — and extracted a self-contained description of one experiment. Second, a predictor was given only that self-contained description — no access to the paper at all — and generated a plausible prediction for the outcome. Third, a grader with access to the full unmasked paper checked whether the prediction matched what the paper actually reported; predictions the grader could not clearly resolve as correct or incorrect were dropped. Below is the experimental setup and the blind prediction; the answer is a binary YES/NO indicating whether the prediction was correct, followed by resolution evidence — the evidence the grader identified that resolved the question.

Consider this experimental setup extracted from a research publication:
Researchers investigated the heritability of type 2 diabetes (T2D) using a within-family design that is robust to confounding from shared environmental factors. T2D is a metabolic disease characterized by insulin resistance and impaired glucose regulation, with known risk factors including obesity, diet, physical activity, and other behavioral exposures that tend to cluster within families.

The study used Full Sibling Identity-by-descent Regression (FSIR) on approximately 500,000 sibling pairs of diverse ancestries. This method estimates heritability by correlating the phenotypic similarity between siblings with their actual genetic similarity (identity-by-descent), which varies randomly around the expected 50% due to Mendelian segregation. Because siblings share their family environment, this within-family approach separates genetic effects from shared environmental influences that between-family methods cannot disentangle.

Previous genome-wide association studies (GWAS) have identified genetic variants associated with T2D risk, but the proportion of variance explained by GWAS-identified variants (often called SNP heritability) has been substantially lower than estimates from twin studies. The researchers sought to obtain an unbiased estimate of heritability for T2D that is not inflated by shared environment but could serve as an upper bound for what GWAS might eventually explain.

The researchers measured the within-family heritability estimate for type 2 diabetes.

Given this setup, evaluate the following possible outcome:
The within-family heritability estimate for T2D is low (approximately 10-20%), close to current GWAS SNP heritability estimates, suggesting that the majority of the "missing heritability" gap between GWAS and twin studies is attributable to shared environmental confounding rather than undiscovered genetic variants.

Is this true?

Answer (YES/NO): NO